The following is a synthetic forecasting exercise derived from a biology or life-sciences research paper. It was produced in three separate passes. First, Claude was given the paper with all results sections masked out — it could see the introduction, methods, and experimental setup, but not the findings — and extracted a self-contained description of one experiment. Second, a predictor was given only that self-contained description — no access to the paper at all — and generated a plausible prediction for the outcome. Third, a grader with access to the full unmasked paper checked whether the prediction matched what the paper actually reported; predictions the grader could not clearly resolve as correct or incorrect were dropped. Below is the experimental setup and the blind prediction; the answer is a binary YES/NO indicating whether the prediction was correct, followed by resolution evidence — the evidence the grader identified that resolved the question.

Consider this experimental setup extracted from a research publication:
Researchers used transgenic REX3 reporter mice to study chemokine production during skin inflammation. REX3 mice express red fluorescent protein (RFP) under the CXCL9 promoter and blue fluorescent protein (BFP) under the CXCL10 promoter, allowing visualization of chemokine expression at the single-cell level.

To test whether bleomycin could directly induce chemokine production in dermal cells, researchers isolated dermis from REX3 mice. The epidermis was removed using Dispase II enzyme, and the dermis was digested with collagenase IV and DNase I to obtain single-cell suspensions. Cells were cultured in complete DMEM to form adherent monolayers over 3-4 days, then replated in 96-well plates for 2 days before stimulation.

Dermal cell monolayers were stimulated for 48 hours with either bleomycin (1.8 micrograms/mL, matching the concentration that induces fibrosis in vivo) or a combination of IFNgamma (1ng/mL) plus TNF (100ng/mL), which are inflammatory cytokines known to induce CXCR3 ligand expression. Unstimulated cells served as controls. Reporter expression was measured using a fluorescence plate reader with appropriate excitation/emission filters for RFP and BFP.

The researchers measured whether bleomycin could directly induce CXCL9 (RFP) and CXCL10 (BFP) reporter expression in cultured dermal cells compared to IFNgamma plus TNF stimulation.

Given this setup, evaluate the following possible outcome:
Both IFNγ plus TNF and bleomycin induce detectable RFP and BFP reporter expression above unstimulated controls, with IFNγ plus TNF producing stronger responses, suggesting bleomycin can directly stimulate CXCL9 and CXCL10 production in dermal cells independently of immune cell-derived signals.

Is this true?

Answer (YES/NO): NO